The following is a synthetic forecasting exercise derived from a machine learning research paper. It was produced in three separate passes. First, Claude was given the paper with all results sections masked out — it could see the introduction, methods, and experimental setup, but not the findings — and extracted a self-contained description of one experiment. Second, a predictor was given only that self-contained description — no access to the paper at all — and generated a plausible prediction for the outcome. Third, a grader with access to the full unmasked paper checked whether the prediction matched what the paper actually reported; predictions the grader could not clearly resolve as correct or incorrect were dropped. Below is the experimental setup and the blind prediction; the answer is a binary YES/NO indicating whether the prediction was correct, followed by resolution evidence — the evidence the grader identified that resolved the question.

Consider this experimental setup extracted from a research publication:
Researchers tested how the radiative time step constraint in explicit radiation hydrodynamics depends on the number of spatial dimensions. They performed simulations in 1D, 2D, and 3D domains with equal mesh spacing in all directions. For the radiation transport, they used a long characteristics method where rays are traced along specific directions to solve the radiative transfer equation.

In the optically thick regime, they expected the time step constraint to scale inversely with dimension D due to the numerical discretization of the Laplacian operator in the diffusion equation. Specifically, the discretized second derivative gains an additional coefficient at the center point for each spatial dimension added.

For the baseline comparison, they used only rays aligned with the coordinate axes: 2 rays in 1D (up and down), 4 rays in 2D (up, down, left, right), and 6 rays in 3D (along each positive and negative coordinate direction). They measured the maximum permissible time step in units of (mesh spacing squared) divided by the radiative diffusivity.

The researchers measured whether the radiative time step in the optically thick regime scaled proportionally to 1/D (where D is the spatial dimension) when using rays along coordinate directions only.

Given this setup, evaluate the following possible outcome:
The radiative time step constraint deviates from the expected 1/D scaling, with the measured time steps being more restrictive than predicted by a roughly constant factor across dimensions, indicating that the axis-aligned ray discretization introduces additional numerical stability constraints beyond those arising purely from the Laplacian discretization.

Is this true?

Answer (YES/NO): NO